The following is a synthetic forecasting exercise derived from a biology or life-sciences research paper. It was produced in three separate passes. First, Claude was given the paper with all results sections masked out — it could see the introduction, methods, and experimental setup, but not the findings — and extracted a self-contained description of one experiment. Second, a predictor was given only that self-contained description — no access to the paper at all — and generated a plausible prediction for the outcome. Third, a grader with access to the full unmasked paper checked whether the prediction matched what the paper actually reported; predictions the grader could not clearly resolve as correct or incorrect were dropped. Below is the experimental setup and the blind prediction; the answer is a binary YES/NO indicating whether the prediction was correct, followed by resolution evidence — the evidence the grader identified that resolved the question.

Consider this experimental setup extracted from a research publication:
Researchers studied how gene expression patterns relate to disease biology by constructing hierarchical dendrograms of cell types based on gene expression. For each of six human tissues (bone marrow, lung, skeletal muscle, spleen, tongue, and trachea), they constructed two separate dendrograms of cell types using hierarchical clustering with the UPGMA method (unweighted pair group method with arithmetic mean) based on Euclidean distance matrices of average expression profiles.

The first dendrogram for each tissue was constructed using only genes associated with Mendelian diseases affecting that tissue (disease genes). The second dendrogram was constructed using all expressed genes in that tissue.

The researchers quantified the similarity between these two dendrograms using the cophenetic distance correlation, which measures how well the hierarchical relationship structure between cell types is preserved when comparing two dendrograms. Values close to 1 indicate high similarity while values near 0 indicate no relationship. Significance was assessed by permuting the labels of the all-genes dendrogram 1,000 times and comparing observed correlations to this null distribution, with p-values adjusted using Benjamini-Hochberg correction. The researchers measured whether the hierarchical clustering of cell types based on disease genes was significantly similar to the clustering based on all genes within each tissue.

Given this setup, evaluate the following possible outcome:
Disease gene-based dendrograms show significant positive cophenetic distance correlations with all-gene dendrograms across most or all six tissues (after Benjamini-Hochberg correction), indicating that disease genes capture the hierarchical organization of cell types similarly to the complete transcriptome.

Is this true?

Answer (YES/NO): YES